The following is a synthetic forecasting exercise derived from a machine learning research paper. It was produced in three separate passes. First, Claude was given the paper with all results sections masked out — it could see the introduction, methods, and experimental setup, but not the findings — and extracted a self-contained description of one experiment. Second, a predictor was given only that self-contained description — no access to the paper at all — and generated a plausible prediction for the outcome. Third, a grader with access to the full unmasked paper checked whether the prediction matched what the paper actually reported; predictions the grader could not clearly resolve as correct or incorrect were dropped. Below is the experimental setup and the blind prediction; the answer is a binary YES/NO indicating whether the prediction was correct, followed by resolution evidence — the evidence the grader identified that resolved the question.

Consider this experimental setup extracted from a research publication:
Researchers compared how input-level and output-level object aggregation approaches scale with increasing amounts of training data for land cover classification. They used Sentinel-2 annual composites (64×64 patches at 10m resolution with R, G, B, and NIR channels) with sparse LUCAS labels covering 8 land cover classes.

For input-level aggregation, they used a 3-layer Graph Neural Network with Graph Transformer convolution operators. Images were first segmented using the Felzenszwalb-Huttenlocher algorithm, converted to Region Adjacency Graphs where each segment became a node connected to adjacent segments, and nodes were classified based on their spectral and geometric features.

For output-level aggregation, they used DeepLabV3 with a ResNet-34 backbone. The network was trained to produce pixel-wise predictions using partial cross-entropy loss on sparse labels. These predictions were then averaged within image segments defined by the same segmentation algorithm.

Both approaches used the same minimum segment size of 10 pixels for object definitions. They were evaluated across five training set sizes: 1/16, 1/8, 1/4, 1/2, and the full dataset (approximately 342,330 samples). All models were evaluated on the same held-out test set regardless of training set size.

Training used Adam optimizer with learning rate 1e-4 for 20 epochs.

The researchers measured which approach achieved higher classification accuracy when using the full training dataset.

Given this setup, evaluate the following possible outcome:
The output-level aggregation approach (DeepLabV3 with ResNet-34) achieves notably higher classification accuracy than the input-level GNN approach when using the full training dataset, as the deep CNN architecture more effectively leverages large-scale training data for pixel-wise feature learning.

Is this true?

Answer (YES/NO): NO